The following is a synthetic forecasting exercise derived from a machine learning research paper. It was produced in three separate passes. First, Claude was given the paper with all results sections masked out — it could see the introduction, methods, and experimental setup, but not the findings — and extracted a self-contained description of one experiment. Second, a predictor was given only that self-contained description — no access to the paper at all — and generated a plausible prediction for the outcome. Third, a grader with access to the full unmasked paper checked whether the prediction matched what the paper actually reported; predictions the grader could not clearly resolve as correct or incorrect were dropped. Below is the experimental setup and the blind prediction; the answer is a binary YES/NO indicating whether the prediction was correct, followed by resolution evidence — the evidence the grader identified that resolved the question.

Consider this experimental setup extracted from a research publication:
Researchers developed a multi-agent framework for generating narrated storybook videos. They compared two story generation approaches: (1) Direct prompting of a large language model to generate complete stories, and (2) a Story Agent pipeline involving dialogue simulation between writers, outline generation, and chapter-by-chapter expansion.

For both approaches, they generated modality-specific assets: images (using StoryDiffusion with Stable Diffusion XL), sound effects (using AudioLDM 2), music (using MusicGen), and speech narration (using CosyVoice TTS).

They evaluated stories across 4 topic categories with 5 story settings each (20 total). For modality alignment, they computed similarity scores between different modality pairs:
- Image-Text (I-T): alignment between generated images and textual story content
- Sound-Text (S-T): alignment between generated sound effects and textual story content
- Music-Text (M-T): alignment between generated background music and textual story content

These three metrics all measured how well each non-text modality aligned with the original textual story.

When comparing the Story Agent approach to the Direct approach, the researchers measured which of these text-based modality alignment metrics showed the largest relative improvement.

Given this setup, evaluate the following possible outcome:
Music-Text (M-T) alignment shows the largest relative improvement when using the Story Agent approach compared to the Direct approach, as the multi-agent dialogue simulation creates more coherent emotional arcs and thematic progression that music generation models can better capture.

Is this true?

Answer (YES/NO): YES